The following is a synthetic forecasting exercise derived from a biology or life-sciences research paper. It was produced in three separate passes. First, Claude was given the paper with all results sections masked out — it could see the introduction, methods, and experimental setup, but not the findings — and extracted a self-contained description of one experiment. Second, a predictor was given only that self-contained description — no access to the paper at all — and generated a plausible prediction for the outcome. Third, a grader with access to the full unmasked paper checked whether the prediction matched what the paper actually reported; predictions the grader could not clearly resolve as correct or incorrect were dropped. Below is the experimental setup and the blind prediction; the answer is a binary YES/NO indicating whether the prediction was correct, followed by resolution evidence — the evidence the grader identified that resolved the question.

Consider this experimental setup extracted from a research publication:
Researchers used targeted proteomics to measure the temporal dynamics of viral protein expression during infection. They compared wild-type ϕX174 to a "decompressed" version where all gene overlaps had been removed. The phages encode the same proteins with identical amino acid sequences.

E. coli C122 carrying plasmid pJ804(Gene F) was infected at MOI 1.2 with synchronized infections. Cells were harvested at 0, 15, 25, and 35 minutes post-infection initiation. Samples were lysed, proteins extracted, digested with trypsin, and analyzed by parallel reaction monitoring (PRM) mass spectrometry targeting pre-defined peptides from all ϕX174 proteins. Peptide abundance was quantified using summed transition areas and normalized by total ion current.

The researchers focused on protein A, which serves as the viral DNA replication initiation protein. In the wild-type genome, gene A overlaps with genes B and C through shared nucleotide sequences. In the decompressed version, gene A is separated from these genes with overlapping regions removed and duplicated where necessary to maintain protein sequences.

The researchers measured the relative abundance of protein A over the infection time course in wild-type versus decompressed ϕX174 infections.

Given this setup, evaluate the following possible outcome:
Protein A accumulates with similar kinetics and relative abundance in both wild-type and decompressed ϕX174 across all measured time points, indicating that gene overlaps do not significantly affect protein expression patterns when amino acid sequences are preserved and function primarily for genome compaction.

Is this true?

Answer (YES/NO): NO